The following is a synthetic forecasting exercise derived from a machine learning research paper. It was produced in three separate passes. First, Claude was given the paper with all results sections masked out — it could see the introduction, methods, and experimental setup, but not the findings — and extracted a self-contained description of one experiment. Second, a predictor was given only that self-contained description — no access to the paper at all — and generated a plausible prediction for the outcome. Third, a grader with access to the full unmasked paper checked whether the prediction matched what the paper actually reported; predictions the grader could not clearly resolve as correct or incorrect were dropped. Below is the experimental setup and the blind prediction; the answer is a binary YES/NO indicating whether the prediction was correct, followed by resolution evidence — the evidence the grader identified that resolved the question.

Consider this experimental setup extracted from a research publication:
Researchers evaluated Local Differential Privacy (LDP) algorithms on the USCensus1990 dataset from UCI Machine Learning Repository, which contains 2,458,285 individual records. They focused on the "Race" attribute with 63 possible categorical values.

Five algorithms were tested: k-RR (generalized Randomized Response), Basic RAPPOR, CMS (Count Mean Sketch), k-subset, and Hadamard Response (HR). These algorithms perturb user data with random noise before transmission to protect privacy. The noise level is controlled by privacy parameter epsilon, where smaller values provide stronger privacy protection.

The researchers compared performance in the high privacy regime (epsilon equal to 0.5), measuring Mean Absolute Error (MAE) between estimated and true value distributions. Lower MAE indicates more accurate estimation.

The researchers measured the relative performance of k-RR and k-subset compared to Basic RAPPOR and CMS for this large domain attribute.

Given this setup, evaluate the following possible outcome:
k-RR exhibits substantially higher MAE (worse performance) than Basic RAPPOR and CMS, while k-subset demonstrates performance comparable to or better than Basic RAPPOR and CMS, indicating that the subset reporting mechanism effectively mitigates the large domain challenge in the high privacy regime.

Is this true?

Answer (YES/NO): NO